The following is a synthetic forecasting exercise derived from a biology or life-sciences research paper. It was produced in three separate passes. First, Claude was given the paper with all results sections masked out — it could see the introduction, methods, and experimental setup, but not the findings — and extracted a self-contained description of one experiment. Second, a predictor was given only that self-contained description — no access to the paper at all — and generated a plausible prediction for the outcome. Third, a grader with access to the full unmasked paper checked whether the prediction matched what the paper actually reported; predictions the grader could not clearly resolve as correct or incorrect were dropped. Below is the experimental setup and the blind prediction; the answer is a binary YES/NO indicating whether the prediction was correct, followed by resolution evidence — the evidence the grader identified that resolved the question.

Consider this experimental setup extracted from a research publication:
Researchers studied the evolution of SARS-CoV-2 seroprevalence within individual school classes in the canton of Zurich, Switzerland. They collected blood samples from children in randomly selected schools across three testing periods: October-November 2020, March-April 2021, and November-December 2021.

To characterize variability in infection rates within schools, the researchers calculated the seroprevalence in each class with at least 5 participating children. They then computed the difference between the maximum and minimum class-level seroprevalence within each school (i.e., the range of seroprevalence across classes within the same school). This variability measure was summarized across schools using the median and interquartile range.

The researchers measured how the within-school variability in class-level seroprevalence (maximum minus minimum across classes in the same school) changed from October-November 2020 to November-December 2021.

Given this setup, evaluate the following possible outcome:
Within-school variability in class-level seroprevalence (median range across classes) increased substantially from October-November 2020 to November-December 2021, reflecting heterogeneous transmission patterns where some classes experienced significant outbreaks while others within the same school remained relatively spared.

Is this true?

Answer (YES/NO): YES